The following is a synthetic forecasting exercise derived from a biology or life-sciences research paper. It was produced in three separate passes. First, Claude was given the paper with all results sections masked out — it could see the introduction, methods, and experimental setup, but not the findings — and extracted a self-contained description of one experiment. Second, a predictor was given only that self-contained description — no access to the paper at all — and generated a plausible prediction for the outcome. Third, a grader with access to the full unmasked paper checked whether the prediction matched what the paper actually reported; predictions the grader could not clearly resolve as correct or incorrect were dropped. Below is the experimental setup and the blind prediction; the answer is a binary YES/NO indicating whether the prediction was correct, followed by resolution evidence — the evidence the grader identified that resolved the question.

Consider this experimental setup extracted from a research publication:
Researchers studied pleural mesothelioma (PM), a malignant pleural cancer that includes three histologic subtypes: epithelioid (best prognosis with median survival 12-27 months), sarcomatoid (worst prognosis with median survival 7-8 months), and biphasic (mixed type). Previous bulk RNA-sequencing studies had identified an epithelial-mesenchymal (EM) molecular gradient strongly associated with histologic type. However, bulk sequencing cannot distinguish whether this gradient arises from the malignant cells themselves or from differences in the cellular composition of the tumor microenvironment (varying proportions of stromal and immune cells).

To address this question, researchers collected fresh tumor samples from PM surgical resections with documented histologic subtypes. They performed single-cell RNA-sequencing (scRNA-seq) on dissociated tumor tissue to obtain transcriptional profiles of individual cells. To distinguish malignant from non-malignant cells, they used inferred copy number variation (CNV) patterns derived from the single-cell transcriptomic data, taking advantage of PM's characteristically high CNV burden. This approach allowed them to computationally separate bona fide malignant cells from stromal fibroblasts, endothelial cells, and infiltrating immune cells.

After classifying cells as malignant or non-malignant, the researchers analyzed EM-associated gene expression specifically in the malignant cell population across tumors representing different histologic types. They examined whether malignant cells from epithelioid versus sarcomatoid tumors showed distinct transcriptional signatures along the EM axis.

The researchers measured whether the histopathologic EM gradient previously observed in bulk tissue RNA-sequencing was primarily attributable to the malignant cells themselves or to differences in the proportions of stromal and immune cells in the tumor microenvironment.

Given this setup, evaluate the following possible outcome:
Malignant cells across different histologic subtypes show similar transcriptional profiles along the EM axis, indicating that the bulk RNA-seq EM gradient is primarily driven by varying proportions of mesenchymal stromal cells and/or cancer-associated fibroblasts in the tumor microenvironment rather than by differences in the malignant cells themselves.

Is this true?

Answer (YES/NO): NO